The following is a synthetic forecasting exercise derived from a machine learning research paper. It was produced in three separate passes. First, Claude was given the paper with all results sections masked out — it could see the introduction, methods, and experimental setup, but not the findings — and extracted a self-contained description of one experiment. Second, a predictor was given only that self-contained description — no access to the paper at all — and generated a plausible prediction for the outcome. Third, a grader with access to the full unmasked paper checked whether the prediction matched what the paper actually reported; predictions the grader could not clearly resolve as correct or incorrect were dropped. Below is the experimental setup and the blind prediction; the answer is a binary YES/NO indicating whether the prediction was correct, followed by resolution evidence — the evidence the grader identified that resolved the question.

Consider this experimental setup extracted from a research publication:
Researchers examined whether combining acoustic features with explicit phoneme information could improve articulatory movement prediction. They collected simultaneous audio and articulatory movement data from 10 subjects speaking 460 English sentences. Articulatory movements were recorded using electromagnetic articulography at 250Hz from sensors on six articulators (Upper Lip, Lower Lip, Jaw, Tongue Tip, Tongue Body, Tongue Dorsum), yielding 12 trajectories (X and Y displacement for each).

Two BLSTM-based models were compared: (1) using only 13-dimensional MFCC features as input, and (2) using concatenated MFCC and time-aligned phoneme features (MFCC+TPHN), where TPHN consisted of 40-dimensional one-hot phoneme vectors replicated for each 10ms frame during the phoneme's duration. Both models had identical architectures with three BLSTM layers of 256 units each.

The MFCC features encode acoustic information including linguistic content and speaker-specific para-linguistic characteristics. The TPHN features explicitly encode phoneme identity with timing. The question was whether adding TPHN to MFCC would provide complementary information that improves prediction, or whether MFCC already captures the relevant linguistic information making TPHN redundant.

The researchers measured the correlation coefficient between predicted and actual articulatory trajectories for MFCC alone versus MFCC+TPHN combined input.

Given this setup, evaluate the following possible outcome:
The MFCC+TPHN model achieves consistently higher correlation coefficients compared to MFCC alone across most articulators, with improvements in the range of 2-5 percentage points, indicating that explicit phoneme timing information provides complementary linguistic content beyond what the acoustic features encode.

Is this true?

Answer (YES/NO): YES